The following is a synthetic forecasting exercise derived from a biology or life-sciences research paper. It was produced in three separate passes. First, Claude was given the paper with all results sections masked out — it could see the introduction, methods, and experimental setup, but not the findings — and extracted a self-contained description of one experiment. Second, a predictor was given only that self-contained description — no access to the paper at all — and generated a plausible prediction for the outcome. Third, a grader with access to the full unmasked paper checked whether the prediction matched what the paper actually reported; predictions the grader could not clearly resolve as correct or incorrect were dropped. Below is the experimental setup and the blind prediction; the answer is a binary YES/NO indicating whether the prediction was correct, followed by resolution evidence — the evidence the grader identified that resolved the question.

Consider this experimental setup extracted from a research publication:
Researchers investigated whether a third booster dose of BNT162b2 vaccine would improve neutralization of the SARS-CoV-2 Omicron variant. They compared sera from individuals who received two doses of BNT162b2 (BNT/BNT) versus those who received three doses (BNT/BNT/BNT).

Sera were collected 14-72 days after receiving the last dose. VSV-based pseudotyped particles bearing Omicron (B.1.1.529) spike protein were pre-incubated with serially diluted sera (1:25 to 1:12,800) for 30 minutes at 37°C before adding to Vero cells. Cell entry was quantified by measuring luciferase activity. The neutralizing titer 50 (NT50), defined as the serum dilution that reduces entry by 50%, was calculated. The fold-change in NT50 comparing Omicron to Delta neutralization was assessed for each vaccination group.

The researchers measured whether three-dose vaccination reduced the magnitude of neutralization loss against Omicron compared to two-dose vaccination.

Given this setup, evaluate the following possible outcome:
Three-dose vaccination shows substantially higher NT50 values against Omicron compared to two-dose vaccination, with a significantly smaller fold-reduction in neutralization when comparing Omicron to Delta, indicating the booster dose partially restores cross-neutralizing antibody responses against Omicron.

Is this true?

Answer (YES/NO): YES